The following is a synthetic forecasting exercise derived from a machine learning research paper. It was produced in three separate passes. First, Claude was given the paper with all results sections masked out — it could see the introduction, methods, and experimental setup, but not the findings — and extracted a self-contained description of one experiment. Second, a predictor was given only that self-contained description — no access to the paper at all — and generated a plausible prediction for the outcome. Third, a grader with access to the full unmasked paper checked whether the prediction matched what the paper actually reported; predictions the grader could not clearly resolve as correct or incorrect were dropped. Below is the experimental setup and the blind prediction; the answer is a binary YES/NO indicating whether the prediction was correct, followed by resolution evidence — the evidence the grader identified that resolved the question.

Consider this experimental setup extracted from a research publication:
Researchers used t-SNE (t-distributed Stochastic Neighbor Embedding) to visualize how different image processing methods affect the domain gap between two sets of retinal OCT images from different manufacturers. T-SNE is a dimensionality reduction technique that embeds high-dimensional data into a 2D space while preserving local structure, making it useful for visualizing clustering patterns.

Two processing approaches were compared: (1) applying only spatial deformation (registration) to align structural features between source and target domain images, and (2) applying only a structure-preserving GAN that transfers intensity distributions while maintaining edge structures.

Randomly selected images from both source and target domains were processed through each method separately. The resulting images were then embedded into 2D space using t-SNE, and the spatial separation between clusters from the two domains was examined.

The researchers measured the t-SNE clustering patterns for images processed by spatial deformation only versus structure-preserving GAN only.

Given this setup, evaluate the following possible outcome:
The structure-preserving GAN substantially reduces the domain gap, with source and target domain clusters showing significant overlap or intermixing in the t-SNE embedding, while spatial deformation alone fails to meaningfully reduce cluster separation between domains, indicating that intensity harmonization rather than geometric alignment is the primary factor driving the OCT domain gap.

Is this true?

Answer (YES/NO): NO